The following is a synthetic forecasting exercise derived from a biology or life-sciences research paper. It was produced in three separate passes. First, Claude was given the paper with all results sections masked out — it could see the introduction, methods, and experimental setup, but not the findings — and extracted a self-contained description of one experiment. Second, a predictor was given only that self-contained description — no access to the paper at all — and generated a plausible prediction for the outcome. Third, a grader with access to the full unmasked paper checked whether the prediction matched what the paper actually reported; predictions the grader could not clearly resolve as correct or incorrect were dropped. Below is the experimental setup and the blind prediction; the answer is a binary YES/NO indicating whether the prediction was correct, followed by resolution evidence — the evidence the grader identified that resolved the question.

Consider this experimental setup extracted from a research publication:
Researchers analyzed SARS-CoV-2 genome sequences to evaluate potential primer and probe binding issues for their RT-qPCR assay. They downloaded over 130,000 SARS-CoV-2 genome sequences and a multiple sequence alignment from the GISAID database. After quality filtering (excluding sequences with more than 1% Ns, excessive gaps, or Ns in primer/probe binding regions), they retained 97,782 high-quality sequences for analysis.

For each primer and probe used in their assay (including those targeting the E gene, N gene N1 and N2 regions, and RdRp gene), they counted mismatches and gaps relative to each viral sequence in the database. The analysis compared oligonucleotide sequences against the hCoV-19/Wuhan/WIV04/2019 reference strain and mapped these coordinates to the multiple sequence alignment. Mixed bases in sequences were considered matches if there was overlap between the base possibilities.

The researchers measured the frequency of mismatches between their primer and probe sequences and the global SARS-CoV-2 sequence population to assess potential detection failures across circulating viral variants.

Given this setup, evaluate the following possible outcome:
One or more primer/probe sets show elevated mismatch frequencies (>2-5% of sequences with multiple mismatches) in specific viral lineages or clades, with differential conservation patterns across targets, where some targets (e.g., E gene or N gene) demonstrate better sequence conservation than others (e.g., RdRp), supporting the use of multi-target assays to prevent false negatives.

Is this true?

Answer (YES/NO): NO